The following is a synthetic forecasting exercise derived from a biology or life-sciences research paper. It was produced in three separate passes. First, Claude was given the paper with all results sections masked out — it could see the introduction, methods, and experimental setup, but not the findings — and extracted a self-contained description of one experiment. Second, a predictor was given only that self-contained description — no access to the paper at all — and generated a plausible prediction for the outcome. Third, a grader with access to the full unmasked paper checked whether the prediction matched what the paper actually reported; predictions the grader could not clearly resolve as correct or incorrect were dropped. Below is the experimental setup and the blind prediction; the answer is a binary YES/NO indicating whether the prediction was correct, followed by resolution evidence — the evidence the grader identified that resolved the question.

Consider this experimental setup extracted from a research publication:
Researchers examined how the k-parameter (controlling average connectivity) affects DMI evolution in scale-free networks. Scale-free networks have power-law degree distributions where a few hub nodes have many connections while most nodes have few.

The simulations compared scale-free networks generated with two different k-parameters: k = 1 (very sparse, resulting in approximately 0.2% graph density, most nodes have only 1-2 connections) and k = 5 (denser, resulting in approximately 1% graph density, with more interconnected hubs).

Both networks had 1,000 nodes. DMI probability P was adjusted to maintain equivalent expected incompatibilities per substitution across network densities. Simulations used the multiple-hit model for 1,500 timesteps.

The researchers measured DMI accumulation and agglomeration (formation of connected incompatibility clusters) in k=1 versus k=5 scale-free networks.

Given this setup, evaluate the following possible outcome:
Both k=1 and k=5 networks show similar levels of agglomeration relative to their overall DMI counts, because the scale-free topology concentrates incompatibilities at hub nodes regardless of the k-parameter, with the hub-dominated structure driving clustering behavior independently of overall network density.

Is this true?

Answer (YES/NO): NO